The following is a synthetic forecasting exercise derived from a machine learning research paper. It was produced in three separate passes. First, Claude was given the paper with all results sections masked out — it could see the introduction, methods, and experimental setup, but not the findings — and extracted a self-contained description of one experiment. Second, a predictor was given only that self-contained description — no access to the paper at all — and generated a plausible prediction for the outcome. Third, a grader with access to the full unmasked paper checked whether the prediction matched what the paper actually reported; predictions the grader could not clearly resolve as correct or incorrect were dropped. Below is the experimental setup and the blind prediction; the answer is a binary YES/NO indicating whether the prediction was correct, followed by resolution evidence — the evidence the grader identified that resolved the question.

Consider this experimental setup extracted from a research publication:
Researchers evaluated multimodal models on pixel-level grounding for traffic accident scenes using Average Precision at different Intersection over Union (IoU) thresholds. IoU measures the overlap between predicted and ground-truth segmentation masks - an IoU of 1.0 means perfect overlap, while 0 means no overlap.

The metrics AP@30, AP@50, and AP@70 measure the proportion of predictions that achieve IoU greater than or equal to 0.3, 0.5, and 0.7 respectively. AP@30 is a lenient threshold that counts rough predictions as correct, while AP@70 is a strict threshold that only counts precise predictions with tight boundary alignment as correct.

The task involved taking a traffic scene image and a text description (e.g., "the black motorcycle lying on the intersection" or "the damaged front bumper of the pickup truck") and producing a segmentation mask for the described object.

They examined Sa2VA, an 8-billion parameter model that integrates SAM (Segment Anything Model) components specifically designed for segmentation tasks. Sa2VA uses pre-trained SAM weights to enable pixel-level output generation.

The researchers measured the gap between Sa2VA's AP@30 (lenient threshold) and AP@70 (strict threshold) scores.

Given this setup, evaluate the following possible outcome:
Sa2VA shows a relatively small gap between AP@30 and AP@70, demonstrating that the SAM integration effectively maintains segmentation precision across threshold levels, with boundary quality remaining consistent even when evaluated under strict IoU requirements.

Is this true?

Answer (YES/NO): NO